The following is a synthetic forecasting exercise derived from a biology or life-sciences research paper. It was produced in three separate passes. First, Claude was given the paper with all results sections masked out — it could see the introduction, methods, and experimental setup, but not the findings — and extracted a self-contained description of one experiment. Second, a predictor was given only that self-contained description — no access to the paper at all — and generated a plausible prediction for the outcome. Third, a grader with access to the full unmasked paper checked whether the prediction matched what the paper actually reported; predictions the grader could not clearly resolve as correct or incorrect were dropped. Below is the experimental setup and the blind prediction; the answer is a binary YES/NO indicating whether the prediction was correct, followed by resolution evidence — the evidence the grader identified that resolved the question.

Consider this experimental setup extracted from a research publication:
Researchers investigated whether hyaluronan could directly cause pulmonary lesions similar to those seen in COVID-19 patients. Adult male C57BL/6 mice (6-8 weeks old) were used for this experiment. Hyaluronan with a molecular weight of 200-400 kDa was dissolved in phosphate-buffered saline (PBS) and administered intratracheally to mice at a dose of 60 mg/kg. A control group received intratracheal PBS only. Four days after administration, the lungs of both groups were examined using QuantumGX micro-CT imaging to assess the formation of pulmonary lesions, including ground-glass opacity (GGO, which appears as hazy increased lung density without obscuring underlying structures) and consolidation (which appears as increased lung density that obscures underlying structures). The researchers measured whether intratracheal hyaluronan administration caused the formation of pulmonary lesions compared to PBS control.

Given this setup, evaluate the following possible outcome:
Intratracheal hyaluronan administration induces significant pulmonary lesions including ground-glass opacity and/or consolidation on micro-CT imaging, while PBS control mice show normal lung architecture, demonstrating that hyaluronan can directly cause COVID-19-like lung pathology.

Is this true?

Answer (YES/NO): YES